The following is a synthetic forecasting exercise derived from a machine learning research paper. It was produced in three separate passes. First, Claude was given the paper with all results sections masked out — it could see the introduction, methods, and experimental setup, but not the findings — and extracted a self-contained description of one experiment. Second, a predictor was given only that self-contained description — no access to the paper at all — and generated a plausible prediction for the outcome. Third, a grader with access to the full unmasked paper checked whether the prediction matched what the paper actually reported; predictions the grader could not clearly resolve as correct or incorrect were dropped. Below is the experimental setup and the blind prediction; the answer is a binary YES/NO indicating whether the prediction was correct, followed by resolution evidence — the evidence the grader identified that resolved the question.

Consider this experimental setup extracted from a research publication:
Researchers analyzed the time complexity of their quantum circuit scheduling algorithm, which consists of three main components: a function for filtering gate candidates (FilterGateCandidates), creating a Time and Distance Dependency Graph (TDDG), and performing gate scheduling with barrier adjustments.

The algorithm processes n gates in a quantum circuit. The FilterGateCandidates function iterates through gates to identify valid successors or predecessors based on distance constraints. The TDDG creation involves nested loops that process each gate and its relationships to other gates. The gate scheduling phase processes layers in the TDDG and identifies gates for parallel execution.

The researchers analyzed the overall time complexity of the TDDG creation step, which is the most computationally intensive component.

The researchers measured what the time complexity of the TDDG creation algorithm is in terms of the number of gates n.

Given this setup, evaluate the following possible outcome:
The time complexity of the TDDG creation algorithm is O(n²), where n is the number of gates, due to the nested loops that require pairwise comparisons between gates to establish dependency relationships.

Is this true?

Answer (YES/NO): NO